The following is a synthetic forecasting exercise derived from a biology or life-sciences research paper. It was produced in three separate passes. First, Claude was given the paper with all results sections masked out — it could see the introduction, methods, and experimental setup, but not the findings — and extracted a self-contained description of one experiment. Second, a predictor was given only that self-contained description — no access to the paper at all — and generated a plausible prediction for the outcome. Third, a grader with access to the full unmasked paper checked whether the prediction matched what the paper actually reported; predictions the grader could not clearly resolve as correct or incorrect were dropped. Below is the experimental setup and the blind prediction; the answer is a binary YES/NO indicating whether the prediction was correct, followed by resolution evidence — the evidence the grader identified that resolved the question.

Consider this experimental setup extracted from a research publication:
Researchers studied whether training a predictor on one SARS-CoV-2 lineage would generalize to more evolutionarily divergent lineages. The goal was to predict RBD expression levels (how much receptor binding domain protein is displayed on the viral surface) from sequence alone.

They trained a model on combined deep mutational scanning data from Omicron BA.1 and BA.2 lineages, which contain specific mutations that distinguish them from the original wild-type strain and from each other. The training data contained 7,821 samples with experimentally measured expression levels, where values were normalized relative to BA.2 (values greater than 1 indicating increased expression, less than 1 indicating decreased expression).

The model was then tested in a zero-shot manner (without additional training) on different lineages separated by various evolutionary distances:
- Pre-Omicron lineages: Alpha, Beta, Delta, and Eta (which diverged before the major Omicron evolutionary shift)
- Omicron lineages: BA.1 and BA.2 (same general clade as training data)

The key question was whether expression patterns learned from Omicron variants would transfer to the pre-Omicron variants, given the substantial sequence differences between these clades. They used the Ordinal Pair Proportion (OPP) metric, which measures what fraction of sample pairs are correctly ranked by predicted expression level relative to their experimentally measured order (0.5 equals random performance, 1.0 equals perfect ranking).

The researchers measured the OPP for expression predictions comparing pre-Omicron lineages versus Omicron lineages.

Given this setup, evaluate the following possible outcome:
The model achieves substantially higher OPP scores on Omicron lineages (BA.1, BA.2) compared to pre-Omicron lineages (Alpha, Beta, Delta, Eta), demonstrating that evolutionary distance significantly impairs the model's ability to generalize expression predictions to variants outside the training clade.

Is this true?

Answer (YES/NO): NO